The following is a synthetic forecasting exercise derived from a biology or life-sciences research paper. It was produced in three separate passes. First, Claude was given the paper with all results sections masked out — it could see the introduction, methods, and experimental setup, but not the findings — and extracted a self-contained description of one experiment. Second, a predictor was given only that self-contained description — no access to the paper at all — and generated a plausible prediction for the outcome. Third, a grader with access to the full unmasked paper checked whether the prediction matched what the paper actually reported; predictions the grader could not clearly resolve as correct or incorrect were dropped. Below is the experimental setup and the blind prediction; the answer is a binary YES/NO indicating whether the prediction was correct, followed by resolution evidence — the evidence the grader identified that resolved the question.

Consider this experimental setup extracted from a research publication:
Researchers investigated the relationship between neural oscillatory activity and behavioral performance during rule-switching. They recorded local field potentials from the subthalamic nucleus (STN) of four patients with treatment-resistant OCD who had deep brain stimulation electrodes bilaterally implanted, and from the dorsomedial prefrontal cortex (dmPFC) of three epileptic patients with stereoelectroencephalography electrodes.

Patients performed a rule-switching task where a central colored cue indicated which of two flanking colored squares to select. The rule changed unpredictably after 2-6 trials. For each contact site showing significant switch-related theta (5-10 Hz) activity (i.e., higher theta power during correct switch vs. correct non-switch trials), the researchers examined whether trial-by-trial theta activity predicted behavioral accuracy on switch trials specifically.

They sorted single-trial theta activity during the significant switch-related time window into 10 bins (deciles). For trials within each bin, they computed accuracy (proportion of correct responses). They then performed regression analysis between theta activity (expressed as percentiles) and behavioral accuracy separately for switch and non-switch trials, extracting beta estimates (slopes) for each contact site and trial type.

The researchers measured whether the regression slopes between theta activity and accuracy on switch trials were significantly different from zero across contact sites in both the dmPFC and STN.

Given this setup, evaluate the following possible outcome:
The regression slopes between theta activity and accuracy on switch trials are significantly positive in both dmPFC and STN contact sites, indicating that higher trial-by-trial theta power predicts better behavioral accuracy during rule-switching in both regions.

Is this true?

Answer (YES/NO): NO